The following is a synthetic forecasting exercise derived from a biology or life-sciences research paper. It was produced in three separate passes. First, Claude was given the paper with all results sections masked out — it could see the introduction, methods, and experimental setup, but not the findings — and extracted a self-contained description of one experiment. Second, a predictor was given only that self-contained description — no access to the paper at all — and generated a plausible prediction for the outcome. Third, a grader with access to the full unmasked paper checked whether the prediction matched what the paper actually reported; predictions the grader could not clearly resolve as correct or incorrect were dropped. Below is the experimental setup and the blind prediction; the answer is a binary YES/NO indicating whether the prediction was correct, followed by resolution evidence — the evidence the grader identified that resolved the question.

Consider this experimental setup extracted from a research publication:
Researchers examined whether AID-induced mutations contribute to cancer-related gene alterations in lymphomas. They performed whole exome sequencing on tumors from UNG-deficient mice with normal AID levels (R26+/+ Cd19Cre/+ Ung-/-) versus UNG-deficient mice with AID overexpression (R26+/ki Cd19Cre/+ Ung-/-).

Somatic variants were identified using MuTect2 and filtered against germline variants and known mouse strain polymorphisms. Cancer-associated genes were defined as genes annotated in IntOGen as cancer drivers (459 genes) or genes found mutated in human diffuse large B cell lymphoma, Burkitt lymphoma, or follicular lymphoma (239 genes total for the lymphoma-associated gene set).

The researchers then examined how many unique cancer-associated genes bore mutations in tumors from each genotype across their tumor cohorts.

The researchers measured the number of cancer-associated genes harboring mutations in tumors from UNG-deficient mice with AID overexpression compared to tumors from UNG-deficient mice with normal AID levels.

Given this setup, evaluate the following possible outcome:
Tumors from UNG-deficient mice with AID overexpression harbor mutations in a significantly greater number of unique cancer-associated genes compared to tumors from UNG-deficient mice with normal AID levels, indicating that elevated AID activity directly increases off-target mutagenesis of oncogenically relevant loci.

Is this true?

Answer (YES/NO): YES